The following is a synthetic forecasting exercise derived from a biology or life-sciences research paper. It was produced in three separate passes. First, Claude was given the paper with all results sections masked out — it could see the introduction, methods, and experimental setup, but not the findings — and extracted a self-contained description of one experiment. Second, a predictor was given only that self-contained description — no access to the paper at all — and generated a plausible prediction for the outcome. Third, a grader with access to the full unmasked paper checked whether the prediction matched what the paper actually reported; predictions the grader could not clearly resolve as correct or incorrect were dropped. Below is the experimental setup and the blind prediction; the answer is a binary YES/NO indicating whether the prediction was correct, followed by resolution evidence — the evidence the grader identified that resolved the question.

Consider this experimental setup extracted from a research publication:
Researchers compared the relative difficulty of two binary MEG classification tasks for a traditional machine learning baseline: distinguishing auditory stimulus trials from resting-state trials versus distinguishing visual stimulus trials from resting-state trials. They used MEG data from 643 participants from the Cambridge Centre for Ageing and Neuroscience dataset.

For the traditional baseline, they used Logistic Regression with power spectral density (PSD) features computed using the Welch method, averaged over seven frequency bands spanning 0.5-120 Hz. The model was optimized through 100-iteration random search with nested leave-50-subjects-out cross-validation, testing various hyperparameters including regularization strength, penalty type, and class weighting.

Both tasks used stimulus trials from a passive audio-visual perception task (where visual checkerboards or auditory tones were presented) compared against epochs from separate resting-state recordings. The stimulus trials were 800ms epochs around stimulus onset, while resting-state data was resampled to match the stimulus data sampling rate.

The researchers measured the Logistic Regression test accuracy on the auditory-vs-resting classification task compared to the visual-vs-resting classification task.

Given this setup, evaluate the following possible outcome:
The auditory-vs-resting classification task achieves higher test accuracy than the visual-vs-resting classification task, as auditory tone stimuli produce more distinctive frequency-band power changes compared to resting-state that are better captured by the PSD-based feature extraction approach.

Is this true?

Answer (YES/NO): NO